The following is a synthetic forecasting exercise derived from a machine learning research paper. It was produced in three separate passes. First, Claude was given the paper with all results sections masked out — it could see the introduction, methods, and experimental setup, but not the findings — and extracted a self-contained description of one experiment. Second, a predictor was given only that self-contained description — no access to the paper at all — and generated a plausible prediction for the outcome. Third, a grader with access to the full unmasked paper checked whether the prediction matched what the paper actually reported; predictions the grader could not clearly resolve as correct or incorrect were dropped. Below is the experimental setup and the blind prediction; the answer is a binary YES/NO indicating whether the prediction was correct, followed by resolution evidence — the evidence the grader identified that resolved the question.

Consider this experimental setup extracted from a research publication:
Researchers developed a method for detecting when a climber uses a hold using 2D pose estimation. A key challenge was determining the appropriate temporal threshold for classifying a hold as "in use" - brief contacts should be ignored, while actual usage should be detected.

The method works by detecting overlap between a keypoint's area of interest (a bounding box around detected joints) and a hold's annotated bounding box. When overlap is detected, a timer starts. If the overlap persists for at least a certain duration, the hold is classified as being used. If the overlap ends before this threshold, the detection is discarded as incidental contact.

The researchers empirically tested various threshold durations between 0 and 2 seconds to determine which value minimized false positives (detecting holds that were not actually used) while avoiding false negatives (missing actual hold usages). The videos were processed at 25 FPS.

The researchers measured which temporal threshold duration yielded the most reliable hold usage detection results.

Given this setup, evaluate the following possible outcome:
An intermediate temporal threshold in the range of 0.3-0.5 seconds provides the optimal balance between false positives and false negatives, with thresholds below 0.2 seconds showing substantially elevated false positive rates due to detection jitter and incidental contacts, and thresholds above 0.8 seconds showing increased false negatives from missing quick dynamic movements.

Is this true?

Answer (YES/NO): YES